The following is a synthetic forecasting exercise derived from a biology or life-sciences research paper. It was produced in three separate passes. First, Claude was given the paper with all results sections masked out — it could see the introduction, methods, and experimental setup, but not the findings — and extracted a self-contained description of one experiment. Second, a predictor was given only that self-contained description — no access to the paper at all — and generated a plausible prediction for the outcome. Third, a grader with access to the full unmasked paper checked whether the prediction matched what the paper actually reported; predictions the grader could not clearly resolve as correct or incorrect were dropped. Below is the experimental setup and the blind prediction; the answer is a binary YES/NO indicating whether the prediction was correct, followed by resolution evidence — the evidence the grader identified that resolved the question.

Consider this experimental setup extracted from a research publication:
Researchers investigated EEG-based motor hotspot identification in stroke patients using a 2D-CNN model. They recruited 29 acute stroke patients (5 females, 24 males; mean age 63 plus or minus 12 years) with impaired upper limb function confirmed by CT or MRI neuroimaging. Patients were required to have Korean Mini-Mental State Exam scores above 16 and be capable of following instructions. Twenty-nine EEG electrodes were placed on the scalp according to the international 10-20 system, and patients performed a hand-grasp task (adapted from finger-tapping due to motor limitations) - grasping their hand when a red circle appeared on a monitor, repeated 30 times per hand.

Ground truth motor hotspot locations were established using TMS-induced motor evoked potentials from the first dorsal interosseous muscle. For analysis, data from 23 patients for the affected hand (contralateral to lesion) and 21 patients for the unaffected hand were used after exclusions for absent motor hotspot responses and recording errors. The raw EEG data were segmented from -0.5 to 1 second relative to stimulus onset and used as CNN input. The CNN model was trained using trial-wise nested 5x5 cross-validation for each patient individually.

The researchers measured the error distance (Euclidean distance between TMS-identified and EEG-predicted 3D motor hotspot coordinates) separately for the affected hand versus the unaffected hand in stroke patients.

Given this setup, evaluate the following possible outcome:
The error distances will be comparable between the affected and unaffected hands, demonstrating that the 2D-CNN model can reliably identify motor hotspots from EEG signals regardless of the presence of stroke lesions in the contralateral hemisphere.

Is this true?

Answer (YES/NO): YES